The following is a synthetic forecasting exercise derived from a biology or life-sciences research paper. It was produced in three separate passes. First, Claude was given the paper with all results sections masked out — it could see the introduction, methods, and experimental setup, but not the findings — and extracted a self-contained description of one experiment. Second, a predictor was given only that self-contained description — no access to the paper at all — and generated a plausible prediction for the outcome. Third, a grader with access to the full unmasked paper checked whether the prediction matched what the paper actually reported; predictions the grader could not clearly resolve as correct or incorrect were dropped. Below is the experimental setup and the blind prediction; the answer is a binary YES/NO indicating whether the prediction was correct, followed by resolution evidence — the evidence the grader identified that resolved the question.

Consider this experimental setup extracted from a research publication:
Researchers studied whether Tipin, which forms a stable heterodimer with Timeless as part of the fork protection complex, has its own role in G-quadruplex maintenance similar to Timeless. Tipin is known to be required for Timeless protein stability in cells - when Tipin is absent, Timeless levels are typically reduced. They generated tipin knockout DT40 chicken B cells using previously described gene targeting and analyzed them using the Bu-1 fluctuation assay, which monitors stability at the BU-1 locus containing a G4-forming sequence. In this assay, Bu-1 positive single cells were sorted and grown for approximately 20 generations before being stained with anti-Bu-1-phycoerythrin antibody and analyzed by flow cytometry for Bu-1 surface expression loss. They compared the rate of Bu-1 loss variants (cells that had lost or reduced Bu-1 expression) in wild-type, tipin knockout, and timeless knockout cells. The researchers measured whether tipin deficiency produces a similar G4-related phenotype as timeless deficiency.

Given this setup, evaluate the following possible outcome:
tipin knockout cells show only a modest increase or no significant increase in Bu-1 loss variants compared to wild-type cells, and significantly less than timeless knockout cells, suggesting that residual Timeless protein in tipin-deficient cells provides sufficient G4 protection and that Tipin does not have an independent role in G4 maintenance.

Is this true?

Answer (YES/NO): NO